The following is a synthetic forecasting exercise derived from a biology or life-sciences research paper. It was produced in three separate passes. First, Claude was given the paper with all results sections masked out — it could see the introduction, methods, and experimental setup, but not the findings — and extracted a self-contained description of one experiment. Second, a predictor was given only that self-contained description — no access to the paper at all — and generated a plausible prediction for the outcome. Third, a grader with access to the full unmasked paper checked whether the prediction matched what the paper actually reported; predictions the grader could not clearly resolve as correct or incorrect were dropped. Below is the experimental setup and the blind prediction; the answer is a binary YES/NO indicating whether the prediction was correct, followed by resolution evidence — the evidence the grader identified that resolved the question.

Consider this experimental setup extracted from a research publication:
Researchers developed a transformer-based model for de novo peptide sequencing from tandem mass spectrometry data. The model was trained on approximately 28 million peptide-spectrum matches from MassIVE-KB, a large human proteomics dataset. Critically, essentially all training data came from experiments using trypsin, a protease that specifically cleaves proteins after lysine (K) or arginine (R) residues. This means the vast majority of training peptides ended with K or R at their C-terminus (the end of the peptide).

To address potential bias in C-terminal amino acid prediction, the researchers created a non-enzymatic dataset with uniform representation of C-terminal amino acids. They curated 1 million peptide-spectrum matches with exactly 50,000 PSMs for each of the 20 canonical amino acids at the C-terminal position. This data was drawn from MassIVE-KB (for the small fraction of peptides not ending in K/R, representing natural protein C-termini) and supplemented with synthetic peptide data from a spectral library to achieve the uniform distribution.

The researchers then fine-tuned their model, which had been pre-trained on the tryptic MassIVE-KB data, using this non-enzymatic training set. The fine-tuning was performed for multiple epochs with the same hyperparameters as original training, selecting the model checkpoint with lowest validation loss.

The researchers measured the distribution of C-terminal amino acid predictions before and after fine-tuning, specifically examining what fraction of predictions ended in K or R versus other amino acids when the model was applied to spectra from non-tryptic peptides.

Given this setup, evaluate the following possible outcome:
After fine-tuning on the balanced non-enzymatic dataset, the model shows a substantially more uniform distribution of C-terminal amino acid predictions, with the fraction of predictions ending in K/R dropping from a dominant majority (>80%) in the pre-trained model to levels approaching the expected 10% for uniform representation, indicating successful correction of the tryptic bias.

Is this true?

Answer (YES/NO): NO